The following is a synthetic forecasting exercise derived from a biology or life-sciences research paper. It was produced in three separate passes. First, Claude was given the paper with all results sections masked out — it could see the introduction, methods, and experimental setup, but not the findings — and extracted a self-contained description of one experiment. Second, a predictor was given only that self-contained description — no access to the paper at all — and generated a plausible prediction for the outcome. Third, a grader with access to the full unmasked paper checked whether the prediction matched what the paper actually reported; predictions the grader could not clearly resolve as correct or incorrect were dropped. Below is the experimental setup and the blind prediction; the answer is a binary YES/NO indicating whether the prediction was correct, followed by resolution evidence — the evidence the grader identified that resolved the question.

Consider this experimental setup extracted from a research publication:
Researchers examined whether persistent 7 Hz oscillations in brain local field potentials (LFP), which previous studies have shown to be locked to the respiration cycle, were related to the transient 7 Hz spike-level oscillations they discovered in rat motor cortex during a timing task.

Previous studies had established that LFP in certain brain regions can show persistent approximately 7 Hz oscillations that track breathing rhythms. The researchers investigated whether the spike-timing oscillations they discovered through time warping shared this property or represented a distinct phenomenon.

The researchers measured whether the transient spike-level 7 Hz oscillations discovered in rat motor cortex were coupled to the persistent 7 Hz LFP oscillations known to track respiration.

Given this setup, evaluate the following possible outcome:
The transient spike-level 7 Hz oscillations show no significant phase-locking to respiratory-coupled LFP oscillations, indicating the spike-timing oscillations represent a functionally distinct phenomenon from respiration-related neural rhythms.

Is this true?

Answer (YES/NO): YES